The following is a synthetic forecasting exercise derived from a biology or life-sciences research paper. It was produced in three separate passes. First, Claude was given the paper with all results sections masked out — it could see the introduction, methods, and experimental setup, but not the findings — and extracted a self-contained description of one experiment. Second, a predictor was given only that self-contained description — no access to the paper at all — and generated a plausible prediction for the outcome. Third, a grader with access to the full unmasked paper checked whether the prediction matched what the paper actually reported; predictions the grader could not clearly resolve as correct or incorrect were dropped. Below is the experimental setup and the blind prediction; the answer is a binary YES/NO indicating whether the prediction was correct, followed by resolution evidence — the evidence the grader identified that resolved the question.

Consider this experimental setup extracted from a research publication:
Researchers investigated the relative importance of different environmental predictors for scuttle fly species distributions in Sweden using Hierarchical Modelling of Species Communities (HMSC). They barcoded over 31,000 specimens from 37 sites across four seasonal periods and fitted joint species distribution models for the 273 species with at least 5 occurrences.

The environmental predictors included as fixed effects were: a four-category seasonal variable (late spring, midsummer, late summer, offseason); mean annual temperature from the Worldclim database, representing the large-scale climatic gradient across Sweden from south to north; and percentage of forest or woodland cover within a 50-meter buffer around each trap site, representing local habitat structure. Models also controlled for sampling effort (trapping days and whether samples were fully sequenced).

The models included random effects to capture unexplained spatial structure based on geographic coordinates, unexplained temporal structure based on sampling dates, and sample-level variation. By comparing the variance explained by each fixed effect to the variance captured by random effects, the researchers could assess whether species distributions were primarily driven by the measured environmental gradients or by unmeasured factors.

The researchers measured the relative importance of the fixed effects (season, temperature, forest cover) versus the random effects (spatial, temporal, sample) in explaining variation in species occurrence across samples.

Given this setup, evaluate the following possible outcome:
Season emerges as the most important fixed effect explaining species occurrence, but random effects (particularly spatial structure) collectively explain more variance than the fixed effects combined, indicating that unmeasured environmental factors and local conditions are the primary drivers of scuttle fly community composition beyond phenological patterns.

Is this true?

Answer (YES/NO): NO